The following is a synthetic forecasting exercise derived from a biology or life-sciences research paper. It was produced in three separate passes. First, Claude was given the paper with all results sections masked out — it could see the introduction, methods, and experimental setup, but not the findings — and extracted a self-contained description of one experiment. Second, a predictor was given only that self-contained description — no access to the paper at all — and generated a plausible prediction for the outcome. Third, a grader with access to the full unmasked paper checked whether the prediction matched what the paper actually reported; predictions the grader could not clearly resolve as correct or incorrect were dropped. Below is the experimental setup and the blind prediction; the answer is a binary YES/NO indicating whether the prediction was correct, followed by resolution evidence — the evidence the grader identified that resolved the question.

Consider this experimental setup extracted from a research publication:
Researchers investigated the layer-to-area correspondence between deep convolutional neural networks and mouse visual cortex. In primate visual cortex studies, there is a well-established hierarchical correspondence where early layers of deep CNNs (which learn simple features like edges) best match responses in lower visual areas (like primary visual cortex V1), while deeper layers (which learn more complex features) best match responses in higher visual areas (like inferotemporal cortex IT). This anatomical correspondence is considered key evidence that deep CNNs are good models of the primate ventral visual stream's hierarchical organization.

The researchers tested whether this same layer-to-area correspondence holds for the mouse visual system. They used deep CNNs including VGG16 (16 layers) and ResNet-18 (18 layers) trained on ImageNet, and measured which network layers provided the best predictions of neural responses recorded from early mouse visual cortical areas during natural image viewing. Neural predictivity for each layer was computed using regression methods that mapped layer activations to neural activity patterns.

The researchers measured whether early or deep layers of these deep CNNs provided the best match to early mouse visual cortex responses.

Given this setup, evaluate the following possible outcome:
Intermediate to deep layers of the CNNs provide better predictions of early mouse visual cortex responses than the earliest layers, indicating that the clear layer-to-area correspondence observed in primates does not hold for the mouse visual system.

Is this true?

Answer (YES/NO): YES